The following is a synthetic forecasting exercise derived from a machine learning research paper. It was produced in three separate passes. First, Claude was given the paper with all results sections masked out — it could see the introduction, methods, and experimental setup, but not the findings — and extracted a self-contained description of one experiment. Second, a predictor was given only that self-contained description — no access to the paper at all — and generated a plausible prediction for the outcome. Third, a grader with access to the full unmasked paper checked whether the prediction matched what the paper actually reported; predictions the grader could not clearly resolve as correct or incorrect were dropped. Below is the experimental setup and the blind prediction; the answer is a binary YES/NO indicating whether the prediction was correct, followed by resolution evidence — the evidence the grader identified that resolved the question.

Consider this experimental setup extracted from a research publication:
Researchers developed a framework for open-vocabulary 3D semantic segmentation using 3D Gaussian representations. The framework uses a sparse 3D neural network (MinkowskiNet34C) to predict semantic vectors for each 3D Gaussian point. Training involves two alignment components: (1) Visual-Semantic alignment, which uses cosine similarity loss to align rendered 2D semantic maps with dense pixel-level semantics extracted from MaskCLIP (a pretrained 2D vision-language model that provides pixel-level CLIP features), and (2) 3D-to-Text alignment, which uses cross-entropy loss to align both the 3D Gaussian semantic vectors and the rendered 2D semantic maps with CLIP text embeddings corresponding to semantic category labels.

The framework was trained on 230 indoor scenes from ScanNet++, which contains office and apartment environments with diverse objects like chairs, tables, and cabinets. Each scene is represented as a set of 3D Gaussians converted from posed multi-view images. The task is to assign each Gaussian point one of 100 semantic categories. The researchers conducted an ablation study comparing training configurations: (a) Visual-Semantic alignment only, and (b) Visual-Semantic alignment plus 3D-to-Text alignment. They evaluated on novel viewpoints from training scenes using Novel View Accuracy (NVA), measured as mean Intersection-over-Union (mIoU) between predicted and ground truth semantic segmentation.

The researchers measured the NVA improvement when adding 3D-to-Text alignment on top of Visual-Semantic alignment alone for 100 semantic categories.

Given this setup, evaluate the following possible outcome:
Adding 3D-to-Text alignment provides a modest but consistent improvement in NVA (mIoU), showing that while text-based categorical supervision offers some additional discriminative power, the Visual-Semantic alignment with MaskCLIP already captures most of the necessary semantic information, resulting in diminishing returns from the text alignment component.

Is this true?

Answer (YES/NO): NO